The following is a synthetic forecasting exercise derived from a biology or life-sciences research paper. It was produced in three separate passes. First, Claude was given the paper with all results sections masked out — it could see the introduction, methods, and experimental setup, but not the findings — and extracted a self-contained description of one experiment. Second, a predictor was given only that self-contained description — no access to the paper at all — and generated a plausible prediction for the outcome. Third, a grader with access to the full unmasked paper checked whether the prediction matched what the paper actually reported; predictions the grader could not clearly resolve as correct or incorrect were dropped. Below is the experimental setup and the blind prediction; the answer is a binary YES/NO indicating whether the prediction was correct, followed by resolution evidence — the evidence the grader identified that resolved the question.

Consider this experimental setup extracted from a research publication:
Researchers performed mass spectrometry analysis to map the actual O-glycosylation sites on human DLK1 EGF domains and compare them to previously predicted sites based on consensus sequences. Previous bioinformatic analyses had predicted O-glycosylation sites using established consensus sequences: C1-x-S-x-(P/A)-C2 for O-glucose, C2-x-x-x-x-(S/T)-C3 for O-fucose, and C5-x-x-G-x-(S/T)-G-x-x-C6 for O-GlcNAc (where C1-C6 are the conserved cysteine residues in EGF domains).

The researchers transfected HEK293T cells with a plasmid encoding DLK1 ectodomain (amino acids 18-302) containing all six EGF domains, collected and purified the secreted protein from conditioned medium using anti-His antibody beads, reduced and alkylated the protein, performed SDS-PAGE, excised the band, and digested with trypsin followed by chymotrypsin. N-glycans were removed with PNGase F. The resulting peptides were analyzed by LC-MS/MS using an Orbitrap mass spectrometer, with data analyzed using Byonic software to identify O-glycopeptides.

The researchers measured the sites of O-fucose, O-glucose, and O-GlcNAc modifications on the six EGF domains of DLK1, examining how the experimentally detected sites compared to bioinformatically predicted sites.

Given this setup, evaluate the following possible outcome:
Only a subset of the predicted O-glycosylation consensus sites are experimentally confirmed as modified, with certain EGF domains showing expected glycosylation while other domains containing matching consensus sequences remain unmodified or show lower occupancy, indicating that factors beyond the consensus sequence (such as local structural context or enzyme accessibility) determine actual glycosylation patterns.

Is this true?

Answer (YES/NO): YES